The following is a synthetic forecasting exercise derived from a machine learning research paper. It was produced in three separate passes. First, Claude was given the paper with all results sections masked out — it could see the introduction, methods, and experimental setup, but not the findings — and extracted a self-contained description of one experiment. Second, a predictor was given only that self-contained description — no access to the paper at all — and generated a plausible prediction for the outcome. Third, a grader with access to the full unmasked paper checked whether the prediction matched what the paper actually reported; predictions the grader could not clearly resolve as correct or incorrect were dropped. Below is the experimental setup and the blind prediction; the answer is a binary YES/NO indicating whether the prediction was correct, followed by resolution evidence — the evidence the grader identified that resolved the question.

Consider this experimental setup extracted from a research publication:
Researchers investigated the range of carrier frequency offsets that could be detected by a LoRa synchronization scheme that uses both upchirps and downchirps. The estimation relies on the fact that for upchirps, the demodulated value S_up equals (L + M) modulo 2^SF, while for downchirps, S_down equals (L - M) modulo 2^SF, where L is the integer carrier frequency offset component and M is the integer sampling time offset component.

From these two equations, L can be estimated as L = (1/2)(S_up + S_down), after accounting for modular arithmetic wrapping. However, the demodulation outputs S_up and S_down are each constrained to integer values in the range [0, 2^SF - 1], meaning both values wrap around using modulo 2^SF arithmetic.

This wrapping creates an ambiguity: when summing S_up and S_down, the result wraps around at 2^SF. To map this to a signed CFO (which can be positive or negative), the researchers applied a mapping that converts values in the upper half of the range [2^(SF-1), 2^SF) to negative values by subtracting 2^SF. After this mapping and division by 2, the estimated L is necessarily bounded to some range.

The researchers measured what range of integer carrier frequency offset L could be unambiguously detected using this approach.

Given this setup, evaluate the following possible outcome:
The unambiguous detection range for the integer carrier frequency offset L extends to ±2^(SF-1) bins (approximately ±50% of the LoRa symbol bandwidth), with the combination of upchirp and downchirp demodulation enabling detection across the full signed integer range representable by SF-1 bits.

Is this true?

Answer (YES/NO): NO